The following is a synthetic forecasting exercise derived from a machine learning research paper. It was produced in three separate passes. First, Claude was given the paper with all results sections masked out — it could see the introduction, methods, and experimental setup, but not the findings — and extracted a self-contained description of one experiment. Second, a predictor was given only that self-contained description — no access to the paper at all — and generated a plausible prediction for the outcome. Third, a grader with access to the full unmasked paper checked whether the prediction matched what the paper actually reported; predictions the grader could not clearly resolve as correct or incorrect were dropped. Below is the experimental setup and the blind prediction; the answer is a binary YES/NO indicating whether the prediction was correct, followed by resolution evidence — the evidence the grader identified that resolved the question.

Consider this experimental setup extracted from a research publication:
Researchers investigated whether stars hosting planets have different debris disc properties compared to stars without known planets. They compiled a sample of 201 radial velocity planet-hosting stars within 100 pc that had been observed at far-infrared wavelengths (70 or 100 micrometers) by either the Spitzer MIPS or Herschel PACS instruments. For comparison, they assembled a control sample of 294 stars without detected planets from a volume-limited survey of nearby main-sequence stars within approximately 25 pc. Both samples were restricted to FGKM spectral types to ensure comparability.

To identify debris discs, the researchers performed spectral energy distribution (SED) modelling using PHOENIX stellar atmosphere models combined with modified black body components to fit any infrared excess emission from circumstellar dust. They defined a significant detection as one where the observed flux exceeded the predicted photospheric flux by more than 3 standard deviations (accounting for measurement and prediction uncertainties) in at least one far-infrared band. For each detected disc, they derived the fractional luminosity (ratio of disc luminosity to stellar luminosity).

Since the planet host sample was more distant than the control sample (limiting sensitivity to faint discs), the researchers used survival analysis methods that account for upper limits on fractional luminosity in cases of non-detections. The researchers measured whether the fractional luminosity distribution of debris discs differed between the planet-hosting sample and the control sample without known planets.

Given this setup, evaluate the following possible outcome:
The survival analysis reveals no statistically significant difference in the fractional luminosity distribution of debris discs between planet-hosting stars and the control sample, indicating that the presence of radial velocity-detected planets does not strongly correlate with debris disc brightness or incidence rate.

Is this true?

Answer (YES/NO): YES